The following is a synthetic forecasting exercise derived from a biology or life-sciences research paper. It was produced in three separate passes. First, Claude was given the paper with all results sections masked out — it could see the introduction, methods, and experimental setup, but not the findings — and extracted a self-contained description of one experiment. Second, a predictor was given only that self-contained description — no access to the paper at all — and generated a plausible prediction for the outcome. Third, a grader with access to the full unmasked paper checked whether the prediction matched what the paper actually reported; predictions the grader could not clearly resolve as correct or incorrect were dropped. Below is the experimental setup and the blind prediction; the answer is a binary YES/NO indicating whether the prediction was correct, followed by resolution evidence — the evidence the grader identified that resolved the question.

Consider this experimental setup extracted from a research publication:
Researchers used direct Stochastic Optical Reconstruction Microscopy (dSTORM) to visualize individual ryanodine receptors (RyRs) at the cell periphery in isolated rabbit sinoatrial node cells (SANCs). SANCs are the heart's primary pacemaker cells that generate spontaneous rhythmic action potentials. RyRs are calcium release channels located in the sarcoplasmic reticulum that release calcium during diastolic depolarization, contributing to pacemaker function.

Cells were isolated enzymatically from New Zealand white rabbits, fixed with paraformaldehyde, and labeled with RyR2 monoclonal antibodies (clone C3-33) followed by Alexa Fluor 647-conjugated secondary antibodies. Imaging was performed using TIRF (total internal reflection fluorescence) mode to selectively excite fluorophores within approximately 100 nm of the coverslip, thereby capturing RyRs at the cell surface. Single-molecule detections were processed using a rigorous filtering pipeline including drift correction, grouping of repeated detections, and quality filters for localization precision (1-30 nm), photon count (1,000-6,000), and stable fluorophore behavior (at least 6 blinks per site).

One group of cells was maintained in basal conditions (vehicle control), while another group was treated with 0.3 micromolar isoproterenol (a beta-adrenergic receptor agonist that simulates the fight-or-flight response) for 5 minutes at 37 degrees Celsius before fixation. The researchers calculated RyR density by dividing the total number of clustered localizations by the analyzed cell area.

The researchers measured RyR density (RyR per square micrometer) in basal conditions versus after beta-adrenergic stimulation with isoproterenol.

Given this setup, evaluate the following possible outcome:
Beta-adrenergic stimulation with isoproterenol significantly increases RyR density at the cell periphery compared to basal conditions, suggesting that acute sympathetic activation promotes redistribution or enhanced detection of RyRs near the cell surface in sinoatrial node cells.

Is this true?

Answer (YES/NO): YES